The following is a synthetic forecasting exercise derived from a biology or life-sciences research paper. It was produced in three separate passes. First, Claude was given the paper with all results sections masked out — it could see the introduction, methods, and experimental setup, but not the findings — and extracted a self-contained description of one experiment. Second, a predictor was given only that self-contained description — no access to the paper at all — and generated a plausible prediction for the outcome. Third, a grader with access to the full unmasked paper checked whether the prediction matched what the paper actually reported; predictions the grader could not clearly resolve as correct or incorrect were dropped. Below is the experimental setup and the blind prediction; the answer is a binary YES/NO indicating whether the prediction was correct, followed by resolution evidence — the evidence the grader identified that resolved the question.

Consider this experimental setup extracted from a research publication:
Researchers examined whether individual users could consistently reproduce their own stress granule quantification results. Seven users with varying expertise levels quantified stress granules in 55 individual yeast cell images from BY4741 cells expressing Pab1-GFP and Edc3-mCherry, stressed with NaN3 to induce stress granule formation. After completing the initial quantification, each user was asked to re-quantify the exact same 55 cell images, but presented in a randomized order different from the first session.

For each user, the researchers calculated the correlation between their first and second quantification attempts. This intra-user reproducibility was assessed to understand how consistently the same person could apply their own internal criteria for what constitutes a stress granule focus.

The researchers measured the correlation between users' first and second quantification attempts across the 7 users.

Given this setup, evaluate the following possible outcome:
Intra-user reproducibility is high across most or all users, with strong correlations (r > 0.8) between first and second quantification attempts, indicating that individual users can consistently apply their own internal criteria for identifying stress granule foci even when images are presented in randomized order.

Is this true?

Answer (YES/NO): NO